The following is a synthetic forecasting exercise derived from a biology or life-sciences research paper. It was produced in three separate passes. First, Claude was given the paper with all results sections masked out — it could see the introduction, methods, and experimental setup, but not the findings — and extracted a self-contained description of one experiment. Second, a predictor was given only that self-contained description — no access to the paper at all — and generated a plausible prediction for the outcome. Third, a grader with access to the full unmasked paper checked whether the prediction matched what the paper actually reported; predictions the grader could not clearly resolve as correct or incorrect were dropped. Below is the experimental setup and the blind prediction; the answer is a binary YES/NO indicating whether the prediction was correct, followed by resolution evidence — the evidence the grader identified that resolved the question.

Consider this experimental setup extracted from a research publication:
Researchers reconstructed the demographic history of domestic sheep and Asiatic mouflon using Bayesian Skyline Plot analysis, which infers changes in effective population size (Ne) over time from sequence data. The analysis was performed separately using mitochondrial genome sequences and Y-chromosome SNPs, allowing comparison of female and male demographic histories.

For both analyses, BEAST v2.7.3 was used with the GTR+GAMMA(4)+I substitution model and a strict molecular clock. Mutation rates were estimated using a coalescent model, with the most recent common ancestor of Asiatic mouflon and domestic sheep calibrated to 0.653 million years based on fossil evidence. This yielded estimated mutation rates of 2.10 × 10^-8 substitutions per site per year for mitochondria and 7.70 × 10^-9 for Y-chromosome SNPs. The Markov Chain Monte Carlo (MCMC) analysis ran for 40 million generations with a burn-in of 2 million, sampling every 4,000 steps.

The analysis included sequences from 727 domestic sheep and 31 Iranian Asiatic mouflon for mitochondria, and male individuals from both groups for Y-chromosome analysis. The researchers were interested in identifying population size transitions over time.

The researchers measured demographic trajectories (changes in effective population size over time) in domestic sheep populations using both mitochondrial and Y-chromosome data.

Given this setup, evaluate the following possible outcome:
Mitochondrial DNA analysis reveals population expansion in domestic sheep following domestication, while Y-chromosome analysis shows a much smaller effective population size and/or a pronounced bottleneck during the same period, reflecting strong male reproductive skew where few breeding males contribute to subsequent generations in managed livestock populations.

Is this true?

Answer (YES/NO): NO